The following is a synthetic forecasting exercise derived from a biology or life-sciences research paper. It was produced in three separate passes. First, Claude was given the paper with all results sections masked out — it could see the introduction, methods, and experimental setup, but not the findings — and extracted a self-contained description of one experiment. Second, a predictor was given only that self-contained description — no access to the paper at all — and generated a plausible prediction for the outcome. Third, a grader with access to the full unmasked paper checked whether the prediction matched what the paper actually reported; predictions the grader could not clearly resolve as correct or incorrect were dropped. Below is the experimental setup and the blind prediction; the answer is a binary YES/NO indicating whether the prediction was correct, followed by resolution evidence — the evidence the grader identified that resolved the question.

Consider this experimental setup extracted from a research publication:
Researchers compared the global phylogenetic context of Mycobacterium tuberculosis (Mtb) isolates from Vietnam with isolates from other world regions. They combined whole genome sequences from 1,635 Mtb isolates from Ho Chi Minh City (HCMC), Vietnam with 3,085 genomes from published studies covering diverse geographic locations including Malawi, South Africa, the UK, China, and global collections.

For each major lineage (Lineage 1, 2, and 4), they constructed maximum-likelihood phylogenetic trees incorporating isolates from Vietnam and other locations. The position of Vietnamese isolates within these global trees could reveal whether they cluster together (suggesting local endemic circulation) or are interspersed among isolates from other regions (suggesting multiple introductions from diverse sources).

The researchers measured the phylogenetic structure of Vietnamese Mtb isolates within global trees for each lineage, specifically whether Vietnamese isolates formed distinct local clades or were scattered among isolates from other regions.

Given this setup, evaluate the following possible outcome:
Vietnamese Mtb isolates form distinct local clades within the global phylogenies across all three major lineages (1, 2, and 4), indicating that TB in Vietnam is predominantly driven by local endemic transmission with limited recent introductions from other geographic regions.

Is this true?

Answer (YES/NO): NO